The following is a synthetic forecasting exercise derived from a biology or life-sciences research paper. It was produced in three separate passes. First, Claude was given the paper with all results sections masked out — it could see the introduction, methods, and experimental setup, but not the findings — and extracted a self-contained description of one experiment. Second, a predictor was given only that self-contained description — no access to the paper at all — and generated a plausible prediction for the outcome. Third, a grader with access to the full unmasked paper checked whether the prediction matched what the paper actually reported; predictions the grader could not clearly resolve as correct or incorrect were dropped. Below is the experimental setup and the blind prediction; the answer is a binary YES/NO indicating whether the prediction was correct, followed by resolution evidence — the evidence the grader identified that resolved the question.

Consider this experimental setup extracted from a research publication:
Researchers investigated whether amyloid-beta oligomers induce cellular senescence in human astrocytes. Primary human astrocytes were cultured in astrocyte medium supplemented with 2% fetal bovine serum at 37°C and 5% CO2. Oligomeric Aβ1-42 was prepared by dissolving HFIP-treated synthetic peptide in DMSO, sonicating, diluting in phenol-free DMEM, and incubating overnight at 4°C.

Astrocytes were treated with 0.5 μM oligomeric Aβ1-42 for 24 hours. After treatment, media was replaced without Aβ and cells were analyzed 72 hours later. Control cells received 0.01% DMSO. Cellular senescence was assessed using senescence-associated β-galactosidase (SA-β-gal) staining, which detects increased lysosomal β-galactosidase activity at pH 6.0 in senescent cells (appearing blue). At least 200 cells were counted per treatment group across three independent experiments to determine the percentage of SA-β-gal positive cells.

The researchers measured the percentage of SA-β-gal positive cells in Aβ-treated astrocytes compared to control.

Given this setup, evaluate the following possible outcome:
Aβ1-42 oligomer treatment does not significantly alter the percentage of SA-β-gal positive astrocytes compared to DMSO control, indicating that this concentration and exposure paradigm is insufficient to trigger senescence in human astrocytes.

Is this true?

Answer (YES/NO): NO